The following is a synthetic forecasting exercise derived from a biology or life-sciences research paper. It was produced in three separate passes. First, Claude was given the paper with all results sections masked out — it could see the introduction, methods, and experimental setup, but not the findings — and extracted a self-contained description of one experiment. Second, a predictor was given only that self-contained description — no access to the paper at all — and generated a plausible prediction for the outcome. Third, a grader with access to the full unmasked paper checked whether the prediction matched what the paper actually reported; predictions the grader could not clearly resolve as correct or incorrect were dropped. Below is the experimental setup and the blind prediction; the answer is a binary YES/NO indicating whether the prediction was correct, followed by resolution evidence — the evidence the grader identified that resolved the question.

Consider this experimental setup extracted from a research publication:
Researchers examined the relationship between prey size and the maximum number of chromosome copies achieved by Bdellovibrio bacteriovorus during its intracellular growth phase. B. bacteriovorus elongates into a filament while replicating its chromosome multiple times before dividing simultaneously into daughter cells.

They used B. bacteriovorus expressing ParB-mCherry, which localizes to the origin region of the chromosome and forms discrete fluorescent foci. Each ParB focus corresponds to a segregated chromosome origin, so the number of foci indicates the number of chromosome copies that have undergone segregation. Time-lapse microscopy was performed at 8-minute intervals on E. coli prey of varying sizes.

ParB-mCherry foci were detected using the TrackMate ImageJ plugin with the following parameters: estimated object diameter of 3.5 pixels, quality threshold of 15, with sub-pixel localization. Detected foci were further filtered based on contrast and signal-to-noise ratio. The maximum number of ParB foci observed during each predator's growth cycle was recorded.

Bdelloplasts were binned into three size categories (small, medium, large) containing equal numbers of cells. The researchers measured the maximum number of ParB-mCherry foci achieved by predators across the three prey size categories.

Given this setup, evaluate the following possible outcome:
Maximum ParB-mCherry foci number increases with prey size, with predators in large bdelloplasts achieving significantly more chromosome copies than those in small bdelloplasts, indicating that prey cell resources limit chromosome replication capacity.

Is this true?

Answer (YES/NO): YES